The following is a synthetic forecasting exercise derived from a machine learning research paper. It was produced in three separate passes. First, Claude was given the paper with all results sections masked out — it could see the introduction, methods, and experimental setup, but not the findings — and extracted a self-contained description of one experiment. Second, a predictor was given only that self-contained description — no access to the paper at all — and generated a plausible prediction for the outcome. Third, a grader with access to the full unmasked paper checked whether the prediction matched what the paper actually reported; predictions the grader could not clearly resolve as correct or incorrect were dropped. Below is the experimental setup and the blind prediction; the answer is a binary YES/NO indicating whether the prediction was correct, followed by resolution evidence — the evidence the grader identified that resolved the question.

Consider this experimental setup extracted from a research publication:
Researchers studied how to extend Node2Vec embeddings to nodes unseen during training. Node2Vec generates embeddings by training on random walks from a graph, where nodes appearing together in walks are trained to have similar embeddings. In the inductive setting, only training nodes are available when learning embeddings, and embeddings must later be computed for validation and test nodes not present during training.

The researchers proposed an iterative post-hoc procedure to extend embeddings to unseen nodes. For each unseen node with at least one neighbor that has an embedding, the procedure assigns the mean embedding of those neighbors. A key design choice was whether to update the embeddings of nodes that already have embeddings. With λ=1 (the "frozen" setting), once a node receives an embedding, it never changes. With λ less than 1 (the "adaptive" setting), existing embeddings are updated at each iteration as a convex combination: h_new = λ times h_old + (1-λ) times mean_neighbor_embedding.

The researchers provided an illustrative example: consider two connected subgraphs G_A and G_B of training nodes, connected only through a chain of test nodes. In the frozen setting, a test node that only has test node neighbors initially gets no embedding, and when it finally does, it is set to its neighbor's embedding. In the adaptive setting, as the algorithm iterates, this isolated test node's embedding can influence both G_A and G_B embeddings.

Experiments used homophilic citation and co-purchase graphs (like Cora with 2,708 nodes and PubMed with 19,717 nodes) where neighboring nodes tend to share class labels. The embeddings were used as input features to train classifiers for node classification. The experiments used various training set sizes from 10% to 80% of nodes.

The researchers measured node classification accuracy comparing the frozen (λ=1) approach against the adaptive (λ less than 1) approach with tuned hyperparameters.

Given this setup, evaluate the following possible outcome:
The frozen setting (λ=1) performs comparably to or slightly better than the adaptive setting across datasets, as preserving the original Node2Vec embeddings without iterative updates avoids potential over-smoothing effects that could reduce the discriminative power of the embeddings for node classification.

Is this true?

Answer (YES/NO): NO